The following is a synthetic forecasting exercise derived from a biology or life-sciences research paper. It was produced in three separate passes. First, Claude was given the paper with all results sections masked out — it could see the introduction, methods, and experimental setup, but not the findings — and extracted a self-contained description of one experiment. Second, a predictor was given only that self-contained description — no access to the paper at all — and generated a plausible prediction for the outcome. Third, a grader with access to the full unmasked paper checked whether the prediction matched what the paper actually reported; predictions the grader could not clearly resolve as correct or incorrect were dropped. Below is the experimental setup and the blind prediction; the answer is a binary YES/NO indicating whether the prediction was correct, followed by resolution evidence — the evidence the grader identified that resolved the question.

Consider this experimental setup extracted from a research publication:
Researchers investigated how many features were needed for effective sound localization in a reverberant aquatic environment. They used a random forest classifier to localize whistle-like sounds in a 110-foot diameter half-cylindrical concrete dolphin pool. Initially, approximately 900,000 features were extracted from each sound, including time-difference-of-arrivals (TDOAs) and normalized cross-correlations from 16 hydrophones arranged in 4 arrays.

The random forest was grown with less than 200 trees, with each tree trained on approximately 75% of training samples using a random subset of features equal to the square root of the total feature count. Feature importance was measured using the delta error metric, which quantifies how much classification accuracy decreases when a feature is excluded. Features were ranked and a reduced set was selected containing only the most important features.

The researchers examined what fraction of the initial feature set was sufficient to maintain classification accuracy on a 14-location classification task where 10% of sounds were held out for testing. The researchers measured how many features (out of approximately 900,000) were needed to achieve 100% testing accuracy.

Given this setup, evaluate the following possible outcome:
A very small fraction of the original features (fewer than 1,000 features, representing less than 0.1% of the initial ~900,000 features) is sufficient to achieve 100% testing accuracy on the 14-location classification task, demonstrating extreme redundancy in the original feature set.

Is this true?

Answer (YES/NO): NO